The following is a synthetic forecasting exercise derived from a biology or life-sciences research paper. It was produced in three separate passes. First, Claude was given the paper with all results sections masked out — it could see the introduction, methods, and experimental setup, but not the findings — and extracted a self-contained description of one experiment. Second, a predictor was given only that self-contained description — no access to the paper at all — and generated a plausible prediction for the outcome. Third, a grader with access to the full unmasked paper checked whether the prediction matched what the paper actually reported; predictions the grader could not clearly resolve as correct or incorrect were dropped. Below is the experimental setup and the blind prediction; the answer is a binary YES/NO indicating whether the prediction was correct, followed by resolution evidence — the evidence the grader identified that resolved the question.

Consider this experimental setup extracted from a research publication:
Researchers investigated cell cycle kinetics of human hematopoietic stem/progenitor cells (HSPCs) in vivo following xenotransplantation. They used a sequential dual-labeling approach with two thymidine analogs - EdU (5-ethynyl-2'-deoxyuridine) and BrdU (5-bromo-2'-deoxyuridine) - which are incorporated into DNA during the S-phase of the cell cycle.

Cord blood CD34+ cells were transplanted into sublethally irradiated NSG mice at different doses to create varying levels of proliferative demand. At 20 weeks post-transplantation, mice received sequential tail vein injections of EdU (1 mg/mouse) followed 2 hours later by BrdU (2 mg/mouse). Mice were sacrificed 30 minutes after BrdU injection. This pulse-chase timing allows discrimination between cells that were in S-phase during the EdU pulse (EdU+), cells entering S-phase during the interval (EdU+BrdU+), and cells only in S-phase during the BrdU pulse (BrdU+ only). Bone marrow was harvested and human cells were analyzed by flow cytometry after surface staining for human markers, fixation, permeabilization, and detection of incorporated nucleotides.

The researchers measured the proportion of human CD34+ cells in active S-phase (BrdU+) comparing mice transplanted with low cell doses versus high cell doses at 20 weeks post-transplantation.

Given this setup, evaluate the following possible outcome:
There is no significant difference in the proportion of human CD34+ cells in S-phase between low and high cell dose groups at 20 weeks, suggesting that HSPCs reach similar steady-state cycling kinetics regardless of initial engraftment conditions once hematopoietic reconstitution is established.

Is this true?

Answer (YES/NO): NO